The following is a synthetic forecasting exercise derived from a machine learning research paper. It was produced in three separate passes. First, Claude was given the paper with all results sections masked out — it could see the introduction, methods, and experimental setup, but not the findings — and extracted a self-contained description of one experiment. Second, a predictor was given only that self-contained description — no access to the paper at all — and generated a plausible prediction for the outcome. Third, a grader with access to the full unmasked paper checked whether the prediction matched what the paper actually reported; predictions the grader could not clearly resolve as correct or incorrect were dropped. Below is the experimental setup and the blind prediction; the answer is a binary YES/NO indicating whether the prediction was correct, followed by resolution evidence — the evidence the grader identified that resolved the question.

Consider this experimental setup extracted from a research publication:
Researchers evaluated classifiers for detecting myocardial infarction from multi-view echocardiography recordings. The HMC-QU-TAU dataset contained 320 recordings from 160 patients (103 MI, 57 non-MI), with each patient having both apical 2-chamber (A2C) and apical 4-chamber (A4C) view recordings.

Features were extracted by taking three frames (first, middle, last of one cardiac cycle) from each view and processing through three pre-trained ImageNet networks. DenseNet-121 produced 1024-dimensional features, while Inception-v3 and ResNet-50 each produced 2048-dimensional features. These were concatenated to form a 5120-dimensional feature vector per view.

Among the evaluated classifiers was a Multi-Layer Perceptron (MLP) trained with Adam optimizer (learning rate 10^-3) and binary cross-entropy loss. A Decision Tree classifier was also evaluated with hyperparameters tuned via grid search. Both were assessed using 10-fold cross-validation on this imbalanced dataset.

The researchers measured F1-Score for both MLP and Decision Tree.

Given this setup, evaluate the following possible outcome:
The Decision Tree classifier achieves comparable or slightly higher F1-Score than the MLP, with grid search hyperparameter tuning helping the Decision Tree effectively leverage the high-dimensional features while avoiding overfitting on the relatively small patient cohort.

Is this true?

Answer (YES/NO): NO